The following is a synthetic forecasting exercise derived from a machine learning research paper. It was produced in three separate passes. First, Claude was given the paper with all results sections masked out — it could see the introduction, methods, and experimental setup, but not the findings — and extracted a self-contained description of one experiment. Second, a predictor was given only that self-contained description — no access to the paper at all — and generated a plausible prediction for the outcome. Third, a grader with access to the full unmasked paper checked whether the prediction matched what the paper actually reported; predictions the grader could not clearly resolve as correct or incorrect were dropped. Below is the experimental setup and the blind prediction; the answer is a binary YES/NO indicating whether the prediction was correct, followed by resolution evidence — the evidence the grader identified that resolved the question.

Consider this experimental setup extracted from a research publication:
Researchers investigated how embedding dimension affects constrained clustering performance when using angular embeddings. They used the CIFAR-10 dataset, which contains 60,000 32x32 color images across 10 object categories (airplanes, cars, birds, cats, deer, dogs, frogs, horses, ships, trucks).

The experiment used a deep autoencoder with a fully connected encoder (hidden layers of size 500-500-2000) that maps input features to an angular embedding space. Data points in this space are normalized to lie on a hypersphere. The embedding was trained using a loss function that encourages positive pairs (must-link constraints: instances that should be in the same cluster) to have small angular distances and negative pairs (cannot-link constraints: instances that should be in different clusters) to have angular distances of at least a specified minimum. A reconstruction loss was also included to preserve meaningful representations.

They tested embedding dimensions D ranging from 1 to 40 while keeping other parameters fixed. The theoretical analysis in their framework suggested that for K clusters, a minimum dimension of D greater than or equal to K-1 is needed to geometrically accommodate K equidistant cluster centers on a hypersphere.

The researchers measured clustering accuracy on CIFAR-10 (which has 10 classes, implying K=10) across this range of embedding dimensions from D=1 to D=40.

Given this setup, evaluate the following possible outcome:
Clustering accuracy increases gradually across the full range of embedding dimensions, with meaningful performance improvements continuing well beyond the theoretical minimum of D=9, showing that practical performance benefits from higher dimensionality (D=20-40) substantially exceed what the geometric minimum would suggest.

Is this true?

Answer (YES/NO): NO